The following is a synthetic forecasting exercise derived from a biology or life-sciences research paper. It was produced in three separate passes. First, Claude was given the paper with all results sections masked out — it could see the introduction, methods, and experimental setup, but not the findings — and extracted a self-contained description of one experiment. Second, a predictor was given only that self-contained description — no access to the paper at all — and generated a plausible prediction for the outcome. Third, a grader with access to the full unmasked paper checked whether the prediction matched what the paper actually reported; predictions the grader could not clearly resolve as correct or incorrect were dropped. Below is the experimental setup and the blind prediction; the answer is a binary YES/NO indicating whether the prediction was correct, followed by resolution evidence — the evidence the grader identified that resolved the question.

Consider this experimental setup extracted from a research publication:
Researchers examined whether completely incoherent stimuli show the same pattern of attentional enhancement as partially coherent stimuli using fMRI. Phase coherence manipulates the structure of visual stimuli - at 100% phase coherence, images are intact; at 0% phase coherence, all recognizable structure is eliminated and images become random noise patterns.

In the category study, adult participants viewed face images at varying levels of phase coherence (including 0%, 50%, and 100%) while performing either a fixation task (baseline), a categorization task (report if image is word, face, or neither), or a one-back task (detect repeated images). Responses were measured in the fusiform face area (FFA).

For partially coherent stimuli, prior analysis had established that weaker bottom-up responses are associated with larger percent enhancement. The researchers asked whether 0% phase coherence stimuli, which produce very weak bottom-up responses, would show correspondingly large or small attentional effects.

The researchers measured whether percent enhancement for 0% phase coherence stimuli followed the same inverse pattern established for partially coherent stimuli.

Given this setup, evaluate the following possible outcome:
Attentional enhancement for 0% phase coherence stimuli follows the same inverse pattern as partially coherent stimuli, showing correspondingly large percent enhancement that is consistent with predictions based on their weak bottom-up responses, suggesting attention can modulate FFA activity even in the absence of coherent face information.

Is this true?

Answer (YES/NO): NO